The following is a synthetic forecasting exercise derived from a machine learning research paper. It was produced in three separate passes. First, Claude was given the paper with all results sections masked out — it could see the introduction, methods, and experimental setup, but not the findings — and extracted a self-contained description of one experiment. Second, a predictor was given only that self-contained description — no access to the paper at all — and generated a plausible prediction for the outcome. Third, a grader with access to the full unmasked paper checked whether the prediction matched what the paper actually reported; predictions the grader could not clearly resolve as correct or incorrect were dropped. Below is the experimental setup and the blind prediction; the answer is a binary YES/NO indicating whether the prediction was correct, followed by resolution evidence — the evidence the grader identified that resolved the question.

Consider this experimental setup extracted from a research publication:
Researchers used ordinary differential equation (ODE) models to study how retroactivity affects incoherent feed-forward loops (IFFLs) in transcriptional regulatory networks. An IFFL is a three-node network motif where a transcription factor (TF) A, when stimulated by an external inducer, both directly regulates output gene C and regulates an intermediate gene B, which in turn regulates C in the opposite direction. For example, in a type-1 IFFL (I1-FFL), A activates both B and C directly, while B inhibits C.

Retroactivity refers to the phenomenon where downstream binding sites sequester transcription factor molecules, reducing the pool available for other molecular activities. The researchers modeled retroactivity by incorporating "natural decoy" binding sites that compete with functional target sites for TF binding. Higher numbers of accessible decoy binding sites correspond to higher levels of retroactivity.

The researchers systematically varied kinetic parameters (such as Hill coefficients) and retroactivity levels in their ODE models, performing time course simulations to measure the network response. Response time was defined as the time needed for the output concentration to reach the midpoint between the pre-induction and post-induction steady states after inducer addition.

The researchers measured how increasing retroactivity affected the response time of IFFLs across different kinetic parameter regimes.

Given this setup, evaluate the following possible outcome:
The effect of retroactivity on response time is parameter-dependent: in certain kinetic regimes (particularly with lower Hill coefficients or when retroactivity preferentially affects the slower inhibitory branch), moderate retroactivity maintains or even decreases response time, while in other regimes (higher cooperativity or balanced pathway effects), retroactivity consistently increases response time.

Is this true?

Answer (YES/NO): NO